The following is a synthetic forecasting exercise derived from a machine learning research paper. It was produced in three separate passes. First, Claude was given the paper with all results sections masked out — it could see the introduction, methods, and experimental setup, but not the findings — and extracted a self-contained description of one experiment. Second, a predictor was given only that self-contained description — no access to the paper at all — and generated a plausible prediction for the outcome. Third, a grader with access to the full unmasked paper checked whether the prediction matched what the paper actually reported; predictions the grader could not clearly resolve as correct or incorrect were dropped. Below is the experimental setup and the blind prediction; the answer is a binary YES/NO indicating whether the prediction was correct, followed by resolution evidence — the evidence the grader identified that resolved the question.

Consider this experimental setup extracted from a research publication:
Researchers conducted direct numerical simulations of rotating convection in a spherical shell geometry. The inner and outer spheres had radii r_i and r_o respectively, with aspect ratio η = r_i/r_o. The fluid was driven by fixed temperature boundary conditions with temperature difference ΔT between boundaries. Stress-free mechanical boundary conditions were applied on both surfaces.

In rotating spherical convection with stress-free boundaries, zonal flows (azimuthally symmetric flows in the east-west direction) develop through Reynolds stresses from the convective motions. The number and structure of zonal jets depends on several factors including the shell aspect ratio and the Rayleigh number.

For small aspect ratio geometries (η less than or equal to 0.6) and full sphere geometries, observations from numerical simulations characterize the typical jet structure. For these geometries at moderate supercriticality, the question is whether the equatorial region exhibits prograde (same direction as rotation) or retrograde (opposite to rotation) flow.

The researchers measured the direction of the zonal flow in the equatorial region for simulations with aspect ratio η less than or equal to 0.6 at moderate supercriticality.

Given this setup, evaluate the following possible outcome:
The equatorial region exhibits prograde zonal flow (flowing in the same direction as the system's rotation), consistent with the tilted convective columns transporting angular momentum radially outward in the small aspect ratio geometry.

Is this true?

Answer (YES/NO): YES